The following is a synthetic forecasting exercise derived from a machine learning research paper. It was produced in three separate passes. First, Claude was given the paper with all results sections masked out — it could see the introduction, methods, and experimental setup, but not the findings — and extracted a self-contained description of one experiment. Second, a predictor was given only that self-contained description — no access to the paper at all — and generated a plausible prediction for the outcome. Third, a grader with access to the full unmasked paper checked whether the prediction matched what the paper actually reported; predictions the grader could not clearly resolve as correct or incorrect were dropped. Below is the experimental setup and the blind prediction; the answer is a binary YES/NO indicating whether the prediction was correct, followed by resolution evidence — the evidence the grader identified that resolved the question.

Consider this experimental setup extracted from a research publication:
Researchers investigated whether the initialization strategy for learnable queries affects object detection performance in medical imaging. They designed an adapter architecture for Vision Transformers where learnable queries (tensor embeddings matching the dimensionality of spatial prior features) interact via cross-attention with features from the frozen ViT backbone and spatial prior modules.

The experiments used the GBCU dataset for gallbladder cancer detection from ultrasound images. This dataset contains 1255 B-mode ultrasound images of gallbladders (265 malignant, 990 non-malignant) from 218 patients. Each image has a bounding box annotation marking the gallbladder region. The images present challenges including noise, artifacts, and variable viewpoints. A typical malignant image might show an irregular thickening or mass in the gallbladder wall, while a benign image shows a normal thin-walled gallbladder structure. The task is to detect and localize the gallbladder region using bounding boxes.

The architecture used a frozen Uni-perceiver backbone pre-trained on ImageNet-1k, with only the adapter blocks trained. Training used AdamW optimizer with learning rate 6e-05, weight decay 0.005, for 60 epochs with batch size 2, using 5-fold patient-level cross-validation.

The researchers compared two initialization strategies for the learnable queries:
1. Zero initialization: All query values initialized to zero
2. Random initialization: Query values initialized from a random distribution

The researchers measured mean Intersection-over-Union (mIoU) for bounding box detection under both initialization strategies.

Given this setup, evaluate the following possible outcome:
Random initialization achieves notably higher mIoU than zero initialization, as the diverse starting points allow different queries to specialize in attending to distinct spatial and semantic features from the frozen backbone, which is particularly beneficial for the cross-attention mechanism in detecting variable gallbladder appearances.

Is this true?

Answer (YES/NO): NO